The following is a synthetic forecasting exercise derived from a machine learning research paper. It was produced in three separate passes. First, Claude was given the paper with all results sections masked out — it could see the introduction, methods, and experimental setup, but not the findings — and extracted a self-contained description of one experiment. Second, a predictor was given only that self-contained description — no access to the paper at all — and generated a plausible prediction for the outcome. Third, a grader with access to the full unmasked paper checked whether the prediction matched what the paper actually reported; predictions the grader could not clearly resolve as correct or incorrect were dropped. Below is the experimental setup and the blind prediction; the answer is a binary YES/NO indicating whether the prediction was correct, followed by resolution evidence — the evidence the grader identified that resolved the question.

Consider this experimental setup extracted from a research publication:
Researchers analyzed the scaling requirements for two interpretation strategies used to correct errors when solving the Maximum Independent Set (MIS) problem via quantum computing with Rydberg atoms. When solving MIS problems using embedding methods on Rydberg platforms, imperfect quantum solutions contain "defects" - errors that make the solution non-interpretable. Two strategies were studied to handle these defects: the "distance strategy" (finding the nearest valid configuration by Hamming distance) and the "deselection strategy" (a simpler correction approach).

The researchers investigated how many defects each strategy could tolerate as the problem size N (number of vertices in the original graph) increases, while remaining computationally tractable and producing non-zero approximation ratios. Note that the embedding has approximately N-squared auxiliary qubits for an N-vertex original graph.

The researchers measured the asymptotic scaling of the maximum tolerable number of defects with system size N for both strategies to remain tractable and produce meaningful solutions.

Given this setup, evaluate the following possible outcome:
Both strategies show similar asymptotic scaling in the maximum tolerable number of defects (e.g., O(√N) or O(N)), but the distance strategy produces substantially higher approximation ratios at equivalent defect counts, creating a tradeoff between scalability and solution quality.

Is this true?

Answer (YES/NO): NO